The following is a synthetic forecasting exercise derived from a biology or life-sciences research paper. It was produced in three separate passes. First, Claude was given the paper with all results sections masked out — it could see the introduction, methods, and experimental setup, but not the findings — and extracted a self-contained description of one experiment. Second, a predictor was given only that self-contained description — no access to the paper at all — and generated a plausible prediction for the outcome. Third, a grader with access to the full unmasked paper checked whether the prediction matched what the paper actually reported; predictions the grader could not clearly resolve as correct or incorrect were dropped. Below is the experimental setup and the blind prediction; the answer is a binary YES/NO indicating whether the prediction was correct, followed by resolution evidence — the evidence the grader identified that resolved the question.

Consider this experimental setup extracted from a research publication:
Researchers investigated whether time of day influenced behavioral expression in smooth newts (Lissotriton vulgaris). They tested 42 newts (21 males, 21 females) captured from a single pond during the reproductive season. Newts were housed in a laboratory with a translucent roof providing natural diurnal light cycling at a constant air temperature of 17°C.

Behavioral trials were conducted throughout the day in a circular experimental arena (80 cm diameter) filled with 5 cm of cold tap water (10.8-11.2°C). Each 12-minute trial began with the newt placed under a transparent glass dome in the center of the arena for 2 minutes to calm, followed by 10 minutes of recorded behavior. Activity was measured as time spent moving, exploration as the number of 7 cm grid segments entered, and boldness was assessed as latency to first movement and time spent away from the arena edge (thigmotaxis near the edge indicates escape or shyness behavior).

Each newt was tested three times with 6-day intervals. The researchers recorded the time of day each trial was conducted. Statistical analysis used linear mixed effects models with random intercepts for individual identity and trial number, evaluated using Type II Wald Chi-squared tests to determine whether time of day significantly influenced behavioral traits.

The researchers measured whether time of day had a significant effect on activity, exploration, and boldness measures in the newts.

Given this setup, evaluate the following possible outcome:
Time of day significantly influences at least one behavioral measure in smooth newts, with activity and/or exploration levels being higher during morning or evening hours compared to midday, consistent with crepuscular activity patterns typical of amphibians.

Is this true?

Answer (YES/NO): NO